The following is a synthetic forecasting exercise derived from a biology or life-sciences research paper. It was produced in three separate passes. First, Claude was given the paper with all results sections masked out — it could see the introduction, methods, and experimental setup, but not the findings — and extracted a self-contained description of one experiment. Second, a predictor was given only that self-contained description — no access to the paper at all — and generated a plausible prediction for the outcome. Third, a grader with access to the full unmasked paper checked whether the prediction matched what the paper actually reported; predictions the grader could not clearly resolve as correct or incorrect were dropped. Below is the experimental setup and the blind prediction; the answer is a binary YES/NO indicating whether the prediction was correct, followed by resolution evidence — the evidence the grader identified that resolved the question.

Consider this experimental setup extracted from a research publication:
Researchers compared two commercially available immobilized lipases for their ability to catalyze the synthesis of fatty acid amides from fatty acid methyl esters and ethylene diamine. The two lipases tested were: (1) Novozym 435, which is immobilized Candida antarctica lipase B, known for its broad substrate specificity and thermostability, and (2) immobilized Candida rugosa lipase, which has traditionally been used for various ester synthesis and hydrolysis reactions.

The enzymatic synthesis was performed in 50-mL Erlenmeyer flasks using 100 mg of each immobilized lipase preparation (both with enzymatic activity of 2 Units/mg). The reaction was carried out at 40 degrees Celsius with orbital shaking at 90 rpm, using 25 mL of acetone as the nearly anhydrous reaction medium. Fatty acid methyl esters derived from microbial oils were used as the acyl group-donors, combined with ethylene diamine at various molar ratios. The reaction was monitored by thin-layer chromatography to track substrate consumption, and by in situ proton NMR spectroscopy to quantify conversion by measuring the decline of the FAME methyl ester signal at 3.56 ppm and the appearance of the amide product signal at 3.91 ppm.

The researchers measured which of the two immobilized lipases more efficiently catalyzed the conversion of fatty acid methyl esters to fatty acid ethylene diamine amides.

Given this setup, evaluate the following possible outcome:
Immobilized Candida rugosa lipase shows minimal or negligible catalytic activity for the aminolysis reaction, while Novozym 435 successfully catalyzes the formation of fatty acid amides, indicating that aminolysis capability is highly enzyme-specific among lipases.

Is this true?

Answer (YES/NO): NO